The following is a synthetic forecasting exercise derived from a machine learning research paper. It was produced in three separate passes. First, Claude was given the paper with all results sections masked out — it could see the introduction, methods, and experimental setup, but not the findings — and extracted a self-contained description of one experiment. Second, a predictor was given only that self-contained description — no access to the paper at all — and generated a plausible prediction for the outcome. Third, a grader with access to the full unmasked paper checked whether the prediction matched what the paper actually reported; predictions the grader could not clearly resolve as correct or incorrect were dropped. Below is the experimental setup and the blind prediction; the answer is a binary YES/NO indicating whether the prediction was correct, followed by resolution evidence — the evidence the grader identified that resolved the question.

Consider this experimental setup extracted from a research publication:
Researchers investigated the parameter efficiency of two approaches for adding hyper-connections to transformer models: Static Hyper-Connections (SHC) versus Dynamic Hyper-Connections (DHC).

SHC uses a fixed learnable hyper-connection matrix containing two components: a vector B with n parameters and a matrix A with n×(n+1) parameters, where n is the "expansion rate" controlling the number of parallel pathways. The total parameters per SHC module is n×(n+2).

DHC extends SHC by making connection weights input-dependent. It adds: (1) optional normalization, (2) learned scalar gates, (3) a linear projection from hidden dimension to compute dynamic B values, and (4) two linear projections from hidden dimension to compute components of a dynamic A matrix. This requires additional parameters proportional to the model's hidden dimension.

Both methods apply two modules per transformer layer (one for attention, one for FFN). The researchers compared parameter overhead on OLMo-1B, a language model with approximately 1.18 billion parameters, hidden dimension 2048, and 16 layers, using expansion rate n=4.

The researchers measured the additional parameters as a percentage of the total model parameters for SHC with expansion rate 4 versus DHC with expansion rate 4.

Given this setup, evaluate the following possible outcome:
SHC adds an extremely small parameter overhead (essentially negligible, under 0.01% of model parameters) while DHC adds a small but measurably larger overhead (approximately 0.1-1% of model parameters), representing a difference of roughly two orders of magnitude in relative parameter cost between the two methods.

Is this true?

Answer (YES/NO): NO